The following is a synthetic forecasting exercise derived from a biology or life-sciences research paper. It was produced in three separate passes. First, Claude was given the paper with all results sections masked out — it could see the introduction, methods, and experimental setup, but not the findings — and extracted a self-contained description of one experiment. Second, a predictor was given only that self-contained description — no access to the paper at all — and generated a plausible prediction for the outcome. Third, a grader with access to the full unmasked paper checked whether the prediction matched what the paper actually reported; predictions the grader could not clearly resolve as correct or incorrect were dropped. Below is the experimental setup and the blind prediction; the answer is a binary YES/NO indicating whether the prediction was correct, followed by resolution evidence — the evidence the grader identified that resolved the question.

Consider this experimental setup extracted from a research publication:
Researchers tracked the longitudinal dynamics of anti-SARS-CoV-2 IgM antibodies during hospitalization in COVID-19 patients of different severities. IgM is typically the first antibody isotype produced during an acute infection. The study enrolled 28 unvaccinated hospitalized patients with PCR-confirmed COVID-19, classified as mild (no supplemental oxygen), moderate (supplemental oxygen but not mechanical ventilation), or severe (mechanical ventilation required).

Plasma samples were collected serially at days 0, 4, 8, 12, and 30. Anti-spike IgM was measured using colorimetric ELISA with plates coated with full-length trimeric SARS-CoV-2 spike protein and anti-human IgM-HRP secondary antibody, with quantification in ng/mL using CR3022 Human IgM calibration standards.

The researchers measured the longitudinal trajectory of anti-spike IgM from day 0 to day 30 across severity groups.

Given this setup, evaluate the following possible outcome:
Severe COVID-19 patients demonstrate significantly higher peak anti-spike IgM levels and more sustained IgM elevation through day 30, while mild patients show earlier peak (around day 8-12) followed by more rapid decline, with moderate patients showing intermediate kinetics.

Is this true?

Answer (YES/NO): NO